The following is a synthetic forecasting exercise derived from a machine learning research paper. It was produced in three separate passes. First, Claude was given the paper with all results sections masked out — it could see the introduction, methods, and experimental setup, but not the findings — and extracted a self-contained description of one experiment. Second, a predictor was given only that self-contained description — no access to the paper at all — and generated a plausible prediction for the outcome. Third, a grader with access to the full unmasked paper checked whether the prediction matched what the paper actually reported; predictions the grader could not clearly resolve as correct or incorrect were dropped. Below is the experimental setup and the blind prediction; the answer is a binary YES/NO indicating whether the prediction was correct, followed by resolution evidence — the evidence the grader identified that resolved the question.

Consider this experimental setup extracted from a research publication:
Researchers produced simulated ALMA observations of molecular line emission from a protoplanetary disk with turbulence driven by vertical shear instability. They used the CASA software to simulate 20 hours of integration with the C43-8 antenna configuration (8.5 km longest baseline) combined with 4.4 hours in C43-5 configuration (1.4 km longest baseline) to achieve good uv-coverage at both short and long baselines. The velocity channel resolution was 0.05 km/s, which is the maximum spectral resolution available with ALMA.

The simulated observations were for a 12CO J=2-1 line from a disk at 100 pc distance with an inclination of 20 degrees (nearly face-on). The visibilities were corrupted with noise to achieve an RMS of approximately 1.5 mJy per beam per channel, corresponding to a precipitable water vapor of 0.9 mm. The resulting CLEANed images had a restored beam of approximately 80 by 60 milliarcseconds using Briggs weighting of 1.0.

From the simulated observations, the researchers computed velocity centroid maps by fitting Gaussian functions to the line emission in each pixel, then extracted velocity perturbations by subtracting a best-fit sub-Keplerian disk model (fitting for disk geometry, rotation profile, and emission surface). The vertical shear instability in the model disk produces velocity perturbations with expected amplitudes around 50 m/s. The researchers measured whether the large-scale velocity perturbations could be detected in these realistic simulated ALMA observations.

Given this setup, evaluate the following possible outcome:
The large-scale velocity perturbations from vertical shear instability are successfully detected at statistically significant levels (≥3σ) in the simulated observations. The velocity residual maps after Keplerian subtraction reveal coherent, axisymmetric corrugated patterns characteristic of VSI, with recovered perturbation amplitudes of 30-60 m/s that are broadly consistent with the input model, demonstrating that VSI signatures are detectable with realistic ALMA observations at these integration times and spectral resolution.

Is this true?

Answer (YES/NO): YES